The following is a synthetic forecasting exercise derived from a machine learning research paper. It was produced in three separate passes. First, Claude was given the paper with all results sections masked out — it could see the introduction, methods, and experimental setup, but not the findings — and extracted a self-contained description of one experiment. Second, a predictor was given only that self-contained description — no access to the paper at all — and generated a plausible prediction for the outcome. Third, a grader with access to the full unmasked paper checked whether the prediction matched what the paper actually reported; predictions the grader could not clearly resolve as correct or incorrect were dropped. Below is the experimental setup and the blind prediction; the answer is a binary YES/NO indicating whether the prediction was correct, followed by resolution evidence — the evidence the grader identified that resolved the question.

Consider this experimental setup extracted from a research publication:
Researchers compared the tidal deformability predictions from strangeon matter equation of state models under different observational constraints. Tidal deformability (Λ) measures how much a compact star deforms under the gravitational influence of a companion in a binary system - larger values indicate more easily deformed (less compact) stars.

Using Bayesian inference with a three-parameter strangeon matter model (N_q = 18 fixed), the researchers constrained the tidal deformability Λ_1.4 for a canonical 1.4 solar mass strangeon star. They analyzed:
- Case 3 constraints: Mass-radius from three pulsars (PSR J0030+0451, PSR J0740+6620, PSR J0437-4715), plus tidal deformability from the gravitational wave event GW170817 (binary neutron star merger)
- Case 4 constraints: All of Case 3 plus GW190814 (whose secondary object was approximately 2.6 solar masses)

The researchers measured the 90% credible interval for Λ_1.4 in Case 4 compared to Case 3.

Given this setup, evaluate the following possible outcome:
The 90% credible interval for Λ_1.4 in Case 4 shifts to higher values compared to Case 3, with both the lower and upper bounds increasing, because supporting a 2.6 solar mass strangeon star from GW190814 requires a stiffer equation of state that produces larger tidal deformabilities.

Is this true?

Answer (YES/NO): YES